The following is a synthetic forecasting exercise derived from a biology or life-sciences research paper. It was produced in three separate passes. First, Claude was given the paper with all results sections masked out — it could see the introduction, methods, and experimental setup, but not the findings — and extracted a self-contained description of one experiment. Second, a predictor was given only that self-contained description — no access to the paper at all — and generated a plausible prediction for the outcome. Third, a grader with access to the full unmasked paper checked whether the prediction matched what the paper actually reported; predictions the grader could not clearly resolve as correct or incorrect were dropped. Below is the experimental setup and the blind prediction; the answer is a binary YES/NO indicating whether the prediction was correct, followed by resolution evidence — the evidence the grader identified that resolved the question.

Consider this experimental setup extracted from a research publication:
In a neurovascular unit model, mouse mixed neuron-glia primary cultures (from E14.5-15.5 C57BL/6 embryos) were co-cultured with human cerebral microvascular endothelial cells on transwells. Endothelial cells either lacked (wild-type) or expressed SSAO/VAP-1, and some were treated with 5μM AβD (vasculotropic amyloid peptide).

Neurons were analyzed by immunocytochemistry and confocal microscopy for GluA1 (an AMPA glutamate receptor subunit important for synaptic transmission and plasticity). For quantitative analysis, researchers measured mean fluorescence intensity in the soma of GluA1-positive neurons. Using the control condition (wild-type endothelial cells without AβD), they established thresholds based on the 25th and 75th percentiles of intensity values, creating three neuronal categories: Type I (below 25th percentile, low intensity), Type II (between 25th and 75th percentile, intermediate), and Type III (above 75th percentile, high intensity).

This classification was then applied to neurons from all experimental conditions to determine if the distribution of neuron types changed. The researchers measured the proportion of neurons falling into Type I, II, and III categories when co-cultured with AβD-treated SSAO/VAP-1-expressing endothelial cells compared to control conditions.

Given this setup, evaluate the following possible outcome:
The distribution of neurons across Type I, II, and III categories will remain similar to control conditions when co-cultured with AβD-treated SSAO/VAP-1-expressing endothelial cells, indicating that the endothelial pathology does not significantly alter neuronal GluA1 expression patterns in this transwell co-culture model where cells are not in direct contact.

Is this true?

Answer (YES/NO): NO